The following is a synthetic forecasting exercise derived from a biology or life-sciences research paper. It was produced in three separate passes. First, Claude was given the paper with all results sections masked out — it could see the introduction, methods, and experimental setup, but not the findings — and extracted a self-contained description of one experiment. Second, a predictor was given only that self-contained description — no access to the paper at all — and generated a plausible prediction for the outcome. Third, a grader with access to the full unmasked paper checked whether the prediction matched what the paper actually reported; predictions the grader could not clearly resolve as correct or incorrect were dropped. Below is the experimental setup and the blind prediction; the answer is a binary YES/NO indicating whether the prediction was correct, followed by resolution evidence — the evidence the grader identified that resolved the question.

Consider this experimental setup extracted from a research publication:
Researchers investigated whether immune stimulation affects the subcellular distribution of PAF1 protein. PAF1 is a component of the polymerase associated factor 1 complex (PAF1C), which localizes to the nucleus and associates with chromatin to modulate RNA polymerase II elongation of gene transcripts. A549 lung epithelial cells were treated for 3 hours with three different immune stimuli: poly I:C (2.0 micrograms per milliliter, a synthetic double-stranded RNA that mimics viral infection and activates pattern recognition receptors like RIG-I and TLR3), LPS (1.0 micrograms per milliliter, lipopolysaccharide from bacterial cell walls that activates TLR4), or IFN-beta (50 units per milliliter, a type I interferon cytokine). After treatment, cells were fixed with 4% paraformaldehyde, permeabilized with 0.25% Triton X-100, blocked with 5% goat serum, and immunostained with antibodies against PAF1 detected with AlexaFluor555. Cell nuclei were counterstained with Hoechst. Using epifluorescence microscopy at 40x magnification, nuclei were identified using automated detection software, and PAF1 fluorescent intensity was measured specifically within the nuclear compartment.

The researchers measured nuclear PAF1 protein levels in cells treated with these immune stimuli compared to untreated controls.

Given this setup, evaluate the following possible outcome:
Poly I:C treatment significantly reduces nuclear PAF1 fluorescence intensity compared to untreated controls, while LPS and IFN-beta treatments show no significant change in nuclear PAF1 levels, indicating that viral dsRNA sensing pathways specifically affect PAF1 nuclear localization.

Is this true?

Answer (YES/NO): NO